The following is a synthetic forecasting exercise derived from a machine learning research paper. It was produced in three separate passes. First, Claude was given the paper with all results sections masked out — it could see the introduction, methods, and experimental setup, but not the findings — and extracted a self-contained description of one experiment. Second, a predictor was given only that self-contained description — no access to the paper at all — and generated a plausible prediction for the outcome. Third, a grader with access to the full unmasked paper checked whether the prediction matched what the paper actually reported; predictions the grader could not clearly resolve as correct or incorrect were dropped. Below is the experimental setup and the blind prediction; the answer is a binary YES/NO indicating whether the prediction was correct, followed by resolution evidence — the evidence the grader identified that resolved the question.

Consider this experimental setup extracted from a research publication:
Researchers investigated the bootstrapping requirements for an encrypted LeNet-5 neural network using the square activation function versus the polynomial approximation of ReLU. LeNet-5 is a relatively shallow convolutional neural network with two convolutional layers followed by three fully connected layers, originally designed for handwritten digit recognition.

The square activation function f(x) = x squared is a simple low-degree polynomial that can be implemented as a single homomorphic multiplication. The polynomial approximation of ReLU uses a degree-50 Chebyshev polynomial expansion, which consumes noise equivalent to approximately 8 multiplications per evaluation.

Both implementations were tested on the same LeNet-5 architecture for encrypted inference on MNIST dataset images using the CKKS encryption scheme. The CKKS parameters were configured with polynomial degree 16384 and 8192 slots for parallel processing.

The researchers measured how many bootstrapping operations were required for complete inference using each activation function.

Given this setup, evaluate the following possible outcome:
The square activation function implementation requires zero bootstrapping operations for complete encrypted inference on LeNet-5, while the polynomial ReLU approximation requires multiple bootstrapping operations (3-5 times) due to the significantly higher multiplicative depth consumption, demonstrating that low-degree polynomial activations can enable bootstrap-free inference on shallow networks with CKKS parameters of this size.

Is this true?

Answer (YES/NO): YES